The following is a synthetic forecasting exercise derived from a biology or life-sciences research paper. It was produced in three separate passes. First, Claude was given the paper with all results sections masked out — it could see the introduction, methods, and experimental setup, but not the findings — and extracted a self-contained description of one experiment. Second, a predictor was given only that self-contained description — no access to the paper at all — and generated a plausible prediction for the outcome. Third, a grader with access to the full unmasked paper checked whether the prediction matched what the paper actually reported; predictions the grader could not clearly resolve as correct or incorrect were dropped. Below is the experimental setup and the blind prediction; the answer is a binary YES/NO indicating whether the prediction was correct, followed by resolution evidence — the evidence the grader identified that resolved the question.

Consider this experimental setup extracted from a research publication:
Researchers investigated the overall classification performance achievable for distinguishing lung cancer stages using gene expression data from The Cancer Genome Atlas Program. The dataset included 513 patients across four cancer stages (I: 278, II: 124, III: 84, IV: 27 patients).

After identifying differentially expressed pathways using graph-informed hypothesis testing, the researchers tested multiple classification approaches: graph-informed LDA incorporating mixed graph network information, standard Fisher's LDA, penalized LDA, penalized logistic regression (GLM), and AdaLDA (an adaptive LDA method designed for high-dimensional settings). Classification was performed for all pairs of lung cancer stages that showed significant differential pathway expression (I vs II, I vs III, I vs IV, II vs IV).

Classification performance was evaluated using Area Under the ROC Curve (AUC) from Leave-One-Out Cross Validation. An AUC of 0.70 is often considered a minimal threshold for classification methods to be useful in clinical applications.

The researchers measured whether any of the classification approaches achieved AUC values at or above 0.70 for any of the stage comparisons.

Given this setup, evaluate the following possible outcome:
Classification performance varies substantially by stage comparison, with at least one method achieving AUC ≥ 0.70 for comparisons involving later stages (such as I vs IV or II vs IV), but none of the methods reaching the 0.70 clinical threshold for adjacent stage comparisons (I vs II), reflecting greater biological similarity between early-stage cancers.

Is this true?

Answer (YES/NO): NO